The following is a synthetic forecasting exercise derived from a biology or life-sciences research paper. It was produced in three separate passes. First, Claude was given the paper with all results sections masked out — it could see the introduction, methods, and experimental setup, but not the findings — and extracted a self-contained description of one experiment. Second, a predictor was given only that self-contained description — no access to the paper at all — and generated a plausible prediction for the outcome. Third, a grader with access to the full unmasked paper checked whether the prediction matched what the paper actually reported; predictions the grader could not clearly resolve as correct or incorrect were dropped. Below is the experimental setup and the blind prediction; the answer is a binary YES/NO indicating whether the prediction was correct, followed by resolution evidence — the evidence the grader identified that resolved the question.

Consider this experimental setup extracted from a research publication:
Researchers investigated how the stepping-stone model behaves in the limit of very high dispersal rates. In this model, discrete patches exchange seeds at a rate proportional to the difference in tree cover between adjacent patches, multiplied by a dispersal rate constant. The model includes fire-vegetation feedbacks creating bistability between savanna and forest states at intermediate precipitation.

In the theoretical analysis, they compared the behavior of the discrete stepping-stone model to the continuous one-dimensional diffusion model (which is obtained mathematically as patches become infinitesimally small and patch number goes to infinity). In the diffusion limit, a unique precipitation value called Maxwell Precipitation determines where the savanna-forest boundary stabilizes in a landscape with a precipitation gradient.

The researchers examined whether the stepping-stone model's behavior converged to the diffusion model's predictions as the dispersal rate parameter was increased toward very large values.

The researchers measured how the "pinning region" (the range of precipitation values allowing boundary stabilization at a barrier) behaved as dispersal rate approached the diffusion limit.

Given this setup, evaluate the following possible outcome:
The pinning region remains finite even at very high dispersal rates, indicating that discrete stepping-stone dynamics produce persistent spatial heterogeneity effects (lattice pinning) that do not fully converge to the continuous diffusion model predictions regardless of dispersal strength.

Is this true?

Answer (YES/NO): NO